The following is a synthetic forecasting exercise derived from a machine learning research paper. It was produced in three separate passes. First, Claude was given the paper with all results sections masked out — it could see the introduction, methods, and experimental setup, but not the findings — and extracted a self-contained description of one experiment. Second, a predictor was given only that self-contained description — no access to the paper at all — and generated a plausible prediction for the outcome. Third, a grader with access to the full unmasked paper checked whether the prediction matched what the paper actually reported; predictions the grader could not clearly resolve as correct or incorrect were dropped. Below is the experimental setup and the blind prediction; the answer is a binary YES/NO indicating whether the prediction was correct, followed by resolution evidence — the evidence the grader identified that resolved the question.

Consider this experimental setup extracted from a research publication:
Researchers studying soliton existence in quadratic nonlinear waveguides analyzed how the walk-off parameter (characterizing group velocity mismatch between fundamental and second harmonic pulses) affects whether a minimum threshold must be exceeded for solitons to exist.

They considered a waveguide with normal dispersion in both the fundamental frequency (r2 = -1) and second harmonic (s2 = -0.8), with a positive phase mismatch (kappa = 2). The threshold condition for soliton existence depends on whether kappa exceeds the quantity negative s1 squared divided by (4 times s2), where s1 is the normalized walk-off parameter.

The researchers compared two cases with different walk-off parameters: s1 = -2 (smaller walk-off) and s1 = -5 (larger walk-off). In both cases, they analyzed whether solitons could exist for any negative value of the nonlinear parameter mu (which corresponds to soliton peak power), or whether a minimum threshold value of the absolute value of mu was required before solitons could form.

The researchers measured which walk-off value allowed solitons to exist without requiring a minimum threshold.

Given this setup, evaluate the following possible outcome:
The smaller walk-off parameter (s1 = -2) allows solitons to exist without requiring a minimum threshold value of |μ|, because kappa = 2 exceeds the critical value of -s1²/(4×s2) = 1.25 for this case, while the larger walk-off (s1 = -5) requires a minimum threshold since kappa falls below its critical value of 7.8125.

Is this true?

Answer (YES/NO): YES